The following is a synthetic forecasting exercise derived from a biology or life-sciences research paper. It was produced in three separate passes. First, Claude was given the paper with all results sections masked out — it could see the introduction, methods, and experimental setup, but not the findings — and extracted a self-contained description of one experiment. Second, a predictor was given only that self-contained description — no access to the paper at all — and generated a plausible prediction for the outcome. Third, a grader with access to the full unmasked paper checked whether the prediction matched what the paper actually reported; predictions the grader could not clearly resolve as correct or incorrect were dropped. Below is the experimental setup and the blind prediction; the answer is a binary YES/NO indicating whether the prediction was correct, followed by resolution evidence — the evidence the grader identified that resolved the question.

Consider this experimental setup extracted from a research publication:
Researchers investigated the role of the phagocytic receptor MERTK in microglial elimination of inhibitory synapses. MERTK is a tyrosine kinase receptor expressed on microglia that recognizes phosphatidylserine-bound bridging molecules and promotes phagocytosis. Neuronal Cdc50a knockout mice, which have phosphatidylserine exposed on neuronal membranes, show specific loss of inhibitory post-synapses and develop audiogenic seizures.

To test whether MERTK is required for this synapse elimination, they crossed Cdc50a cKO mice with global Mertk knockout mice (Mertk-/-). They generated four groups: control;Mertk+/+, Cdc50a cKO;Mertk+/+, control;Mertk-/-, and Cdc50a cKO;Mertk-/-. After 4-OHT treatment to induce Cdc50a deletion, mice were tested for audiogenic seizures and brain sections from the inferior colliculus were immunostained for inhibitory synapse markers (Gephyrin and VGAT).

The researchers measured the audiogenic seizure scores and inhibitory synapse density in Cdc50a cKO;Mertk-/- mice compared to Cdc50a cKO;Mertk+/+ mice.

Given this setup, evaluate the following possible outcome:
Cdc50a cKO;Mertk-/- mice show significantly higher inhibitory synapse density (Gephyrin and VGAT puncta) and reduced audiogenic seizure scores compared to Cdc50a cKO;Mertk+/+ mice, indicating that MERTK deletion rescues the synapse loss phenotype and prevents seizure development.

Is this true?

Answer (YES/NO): YES